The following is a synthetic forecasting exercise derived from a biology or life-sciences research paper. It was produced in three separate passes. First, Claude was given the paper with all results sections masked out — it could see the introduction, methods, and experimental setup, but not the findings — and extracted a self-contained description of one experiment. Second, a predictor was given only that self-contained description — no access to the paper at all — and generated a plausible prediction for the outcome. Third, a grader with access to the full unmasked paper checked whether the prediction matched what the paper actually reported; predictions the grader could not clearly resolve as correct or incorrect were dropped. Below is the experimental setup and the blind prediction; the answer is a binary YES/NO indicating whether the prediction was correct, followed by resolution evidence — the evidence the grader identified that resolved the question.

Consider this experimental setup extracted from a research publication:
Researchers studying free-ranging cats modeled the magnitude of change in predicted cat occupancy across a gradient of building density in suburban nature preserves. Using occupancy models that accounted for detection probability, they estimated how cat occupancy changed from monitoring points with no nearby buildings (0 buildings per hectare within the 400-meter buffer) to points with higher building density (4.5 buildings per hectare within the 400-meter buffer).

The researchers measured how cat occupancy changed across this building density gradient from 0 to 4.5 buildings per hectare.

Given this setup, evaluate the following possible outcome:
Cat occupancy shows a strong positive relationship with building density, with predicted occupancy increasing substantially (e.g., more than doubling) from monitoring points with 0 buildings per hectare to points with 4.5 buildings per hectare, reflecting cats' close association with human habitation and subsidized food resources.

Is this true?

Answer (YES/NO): YES